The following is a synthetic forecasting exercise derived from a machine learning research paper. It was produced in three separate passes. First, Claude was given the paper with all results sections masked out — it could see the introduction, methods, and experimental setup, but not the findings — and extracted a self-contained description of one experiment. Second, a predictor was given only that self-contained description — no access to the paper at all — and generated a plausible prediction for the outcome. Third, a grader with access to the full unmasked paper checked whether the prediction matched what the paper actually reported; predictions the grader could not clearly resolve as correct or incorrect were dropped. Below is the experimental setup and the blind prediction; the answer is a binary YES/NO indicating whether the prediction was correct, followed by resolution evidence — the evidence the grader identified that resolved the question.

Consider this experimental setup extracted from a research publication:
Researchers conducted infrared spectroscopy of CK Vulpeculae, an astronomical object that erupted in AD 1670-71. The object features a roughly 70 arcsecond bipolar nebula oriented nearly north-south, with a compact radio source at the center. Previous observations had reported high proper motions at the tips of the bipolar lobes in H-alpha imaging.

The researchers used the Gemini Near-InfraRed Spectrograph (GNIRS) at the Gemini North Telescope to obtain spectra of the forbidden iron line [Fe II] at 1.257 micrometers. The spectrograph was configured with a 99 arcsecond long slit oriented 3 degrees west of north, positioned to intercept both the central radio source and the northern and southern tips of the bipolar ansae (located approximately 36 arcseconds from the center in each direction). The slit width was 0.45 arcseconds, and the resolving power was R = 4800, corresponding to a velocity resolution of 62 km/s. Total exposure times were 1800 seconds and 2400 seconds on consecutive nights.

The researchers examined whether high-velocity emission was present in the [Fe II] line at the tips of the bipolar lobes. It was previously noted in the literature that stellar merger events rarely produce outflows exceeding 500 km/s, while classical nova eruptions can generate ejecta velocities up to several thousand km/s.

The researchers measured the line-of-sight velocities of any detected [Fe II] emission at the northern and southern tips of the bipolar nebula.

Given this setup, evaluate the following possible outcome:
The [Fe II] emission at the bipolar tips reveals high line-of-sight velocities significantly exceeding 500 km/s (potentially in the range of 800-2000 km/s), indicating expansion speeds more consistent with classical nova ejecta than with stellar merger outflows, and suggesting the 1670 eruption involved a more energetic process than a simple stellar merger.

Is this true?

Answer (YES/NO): YES